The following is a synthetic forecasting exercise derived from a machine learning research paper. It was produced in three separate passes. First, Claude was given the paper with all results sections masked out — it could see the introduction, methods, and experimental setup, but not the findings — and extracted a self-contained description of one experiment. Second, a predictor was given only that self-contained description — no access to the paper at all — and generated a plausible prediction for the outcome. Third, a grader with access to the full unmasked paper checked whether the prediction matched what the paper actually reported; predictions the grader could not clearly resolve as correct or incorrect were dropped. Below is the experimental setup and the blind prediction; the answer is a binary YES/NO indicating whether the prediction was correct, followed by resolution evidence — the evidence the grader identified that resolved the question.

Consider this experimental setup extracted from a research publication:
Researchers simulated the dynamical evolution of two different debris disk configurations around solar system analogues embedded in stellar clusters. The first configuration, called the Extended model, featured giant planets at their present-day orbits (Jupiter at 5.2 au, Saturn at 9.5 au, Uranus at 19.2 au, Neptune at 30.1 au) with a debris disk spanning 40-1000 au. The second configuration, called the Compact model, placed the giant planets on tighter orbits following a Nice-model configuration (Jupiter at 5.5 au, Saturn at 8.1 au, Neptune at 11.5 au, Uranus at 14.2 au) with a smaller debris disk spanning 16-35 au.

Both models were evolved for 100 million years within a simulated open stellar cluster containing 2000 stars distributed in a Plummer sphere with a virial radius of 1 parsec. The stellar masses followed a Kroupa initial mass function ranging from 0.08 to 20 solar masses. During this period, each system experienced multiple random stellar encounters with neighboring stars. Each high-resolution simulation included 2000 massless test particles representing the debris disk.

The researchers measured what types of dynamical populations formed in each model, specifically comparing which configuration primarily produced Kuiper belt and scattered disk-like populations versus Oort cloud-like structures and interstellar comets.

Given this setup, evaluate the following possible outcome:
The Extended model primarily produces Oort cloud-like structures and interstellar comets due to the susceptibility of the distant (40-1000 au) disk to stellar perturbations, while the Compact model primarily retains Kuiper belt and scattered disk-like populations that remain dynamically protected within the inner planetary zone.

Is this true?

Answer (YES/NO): YES